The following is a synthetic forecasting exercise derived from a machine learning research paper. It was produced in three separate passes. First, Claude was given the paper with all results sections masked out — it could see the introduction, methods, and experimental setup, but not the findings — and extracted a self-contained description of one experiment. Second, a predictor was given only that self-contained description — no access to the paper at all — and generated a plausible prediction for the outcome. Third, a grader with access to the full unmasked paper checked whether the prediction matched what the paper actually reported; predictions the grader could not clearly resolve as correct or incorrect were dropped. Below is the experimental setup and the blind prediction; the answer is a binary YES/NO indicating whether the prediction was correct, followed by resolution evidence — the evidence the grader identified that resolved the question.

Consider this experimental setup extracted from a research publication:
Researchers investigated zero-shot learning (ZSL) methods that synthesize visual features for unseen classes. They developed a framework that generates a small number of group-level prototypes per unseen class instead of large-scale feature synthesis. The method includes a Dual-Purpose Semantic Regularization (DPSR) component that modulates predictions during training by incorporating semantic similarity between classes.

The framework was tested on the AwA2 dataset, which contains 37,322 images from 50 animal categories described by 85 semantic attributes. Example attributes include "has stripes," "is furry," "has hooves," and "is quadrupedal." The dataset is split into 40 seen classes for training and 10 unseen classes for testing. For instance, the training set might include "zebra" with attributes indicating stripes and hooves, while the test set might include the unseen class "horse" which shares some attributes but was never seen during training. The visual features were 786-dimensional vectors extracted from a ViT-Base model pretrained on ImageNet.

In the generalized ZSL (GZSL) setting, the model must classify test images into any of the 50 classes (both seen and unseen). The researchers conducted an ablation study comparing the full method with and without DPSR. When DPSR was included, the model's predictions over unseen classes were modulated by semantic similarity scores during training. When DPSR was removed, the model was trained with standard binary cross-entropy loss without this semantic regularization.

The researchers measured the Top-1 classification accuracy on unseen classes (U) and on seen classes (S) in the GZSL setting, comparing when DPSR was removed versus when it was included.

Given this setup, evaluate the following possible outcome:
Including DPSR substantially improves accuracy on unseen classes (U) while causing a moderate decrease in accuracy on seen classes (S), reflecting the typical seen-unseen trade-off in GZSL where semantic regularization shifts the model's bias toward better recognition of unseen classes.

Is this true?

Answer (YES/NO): YES